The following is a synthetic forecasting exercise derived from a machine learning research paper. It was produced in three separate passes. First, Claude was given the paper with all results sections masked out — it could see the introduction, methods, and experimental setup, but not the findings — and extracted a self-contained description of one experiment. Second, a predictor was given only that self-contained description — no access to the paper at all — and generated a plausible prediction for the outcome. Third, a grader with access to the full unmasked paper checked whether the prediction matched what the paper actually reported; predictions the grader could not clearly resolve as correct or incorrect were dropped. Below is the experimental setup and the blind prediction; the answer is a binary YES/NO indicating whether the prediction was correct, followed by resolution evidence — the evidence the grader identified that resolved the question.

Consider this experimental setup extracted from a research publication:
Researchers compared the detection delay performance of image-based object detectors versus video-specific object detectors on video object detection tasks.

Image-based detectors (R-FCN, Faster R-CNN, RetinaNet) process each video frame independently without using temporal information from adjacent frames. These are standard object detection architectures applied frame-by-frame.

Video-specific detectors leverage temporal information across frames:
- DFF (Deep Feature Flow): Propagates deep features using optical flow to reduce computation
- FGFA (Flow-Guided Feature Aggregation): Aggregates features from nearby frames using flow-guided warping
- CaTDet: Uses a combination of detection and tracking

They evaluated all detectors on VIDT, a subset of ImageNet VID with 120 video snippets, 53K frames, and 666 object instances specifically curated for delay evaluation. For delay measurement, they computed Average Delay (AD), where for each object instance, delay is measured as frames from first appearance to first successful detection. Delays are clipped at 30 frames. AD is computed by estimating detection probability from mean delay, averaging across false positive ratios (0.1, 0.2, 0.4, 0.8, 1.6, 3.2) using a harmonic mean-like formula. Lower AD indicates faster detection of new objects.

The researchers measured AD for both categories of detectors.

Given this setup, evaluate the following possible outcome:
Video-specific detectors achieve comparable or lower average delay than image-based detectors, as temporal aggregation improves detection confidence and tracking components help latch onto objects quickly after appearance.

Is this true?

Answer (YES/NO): NO